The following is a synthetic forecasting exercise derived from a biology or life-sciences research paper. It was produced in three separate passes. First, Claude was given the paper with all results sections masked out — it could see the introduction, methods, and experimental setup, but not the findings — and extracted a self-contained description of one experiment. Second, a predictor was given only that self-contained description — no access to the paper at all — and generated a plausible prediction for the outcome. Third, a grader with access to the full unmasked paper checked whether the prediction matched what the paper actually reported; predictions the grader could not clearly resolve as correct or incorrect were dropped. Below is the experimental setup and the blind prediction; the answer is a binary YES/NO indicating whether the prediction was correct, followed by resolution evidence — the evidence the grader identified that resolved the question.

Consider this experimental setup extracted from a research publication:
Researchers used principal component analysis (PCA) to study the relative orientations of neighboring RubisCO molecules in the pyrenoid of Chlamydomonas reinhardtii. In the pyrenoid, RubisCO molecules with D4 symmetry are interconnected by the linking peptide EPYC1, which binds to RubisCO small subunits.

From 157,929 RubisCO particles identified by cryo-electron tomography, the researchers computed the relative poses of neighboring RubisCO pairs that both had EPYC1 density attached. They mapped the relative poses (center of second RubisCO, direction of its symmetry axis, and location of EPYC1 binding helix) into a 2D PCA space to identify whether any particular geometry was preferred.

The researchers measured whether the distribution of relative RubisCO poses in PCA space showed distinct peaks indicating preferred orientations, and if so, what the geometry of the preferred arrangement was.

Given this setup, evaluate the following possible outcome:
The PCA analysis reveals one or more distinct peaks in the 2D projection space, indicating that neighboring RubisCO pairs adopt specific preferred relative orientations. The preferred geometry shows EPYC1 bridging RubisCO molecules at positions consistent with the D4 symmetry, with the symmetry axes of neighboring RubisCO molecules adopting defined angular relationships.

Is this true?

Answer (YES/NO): YES